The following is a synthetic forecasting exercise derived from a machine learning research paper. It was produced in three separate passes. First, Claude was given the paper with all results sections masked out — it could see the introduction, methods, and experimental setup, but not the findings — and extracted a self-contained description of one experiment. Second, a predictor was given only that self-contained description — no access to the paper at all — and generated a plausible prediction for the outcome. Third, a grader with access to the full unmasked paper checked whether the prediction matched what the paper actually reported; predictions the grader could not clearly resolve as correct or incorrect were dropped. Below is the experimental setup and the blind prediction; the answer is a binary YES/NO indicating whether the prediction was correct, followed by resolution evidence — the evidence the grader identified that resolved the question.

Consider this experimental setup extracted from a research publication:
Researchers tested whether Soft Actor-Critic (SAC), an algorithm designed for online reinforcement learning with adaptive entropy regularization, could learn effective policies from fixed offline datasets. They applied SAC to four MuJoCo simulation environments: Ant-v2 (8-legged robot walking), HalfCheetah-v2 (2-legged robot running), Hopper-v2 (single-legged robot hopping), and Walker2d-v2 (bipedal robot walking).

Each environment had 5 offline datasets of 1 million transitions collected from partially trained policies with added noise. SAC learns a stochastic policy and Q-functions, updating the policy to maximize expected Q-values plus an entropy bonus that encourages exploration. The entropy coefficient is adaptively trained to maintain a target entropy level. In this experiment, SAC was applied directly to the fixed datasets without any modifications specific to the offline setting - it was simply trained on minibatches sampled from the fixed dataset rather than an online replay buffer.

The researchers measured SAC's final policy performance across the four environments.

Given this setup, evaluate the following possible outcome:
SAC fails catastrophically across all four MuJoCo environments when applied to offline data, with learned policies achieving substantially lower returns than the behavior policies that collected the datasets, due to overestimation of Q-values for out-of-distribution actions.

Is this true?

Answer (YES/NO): NO